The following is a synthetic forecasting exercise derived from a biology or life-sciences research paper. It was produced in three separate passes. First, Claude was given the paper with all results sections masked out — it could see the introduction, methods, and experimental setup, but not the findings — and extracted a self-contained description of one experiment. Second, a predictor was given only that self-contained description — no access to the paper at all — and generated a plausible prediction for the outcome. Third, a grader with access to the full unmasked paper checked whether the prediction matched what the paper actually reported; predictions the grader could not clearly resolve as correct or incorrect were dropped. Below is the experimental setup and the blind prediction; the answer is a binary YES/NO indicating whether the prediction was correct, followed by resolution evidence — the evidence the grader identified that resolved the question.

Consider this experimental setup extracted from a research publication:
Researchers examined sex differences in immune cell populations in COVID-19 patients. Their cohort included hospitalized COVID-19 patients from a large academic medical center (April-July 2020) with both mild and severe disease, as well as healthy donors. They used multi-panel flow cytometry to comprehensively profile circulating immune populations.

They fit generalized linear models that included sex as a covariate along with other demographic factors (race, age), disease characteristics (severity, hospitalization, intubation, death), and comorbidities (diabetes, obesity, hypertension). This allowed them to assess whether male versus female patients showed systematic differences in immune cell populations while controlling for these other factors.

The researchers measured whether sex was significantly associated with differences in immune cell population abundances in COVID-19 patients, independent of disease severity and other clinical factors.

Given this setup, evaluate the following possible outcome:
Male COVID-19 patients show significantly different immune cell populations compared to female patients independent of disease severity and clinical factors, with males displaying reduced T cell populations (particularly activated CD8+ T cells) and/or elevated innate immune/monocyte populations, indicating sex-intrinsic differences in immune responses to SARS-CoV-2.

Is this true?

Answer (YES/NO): NO